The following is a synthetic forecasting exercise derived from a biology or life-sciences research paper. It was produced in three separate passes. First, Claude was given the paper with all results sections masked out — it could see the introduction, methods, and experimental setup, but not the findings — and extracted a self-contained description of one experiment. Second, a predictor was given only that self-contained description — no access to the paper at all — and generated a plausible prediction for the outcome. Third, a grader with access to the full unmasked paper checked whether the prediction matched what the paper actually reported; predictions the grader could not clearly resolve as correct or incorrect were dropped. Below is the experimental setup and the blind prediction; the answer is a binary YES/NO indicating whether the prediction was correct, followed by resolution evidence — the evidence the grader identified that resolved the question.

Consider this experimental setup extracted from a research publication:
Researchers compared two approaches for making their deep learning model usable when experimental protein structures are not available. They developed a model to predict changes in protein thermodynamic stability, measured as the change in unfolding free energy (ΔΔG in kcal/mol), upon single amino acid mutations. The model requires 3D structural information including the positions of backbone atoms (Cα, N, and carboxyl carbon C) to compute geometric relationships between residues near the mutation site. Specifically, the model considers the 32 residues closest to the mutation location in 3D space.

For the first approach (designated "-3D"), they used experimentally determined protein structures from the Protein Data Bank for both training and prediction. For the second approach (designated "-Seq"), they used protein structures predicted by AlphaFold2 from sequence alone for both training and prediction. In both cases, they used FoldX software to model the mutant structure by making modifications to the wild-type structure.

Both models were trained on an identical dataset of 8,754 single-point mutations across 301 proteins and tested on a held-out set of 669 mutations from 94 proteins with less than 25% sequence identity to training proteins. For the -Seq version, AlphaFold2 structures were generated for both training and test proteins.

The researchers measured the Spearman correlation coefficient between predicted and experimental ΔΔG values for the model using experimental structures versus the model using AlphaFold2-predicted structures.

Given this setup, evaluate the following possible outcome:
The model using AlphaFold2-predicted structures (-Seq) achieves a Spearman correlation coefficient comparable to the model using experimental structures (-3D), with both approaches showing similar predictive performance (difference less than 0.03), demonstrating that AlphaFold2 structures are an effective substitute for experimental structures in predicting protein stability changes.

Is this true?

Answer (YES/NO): YES